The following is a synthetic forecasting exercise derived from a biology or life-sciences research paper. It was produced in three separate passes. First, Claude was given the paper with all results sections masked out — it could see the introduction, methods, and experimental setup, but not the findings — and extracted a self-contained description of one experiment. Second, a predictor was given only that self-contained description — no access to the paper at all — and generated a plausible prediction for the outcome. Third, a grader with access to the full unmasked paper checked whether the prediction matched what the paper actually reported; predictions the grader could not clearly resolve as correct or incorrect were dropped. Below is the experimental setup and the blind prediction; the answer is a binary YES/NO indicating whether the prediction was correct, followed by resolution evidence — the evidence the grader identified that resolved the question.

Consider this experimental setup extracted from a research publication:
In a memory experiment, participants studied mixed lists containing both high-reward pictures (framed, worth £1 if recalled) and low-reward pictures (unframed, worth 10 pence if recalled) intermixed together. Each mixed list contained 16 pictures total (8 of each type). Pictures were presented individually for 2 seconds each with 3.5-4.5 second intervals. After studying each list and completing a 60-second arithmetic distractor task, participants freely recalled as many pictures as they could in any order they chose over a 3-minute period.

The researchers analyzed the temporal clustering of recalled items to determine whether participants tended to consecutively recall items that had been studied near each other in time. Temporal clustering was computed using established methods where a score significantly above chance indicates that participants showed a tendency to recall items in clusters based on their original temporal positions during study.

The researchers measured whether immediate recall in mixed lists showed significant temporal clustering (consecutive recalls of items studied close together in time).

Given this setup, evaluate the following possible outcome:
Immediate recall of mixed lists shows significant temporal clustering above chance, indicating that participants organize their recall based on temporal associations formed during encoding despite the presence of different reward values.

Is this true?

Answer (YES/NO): YES